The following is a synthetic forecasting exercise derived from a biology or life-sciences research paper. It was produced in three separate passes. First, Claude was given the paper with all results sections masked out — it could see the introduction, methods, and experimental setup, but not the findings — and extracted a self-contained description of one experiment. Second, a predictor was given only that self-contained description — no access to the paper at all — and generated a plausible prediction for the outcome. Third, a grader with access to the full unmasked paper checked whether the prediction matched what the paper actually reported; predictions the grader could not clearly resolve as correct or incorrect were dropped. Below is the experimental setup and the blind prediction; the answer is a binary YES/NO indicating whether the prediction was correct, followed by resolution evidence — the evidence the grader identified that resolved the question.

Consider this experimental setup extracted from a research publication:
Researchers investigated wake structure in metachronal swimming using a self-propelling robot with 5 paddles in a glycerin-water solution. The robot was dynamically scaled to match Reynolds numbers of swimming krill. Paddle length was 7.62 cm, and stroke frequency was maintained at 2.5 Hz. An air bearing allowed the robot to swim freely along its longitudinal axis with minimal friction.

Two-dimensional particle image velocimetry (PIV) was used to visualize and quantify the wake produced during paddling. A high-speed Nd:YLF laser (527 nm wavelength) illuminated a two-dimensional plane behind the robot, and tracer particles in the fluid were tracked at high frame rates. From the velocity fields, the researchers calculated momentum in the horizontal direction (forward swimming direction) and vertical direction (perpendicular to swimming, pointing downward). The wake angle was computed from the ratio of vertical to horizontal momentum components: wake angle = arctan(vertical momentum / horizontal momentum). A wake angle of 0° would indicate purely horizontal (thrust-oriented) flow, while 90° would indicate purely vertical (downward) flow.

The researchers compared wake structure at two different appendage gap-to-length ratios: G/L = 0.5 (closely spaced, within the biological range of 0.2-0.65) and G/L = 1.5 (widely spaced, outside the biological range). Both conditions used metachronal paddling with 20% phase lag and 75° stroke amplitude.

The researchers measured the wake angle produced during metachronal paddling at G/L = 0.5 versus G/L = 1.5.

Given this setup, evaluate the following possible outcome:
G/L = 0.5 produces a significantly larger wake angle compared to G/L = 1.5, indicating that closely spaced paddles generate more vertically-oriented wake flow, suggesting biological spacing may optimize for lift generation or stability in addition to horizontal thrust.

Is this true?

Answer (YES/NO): NO